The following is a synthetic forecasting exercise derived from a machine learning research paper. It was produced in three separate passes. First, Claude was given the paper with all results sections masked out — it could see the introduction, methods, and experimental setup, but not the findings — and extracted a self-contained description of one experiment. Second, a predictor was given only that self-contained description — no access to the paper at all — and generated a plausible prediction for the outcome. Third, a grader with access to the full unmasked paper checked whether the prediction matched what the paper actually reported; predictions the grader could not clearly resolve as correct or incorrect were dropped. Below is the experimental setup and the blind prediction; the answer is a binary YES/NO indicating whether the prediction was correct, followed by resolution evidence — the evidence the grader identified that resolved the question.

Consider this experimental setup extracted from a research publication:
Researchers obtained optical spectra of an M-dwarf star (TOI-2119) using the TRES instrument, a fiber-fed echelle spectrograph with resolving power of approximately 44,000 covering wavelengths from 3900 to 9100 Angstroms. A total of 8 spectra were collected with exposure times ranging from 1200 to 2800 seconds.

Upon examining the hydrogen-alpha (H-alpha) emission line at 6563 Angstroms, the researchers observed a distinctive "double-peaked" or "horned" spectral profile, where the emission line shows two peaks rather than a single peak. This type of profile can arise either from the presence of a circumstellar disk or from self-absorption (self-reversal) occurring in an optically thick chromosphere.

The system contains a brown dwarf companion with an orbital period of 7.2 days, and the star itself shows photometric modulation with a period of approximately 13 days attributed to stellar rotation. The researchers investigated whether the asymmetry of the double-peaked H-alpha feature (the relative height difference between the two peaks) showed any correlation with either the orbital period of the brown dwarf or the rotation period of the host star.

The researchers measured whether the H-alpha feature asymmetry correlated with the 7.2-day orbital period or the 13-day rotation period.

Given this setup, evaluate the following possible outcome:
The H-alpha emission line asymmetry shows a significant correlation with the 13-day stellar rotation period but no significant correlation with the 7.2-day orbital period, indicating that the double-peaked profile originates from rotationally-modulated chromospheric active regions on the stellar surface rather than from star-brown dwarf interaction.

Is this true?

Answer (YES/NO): NO